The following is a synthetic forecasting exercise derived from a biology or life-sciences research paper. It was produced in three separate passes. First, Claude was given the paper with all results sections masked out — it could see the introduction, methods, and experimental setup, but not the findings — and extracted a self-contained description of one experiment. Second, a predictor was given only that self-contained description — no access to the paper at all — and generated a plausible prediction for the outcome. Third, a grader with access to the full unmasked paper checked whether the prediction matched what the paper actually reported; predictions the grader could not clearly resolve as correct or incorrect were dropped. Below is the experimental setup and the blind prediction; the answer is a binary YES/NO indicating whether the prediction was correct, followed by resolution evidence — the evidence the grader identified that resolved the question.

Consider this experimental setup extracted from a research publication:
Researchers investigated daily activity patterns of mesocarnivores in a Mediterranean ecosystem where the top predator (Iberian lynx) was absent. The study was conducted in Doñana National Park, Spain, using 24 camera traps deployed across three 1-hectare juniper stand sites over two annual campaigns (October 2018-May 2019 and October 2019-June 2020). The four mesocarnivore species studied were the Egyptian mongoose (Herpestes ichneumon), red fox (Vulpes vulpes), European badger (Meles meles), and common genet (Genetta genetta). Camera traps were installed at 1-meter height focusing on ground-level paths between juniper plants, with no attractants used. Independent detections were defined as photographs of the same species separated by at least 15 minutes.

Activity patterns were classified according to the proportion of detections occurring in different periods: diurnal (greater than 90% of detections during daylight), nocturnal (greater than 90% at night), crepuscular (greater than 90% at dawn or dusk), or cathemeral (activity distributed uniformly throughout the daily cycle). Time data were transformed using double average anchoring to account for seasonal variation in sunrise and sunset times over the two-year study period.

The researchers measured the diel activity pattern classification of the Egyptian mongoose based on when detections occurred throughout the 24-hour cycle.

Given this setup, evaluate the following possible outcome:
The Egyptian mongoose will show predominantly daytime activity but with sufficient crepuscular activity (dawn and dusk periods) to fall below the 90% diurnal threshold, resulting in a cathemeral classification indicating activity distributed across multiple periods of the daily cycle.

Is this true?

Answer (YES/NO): NO